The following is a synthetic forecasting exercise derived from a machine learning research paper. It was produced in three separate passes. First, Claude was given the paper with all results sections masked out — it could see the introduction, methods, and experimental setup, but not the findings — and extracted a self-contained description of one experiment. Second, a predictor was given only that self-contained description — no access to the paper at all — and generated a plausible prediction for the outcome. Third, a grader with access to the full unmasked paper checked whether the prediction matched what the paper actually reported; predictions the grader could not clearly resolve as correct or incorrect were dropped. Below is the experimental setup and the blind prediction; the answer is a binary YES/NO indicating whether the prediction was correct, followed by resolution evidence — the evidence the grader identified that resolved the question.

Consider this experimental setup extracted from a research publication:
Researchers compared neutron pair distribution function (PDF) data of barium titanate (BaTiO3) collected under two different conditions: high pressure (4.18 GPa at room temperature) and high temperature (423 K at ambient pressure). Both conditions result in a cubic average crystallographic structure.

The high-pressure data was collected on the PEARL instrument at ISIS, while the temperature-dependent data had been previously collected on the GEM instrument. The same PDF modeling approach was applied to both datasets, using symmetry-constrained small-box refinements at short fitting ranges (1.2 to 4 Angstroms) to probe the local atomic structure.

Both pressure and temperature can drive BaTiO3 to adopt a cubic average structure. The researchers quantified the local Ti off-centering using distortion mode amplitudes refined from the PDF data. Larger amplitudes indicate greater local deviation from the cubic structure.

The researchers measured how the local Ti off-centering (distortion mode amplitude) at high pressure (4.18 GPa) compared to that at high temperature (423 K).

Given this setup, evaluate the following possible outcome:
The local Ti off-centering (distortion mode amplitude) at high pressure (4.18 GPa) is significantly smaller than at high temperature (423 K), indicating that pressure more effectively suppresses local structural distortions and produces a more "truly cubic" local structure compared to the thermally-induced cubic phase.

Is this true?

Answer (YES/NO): YES